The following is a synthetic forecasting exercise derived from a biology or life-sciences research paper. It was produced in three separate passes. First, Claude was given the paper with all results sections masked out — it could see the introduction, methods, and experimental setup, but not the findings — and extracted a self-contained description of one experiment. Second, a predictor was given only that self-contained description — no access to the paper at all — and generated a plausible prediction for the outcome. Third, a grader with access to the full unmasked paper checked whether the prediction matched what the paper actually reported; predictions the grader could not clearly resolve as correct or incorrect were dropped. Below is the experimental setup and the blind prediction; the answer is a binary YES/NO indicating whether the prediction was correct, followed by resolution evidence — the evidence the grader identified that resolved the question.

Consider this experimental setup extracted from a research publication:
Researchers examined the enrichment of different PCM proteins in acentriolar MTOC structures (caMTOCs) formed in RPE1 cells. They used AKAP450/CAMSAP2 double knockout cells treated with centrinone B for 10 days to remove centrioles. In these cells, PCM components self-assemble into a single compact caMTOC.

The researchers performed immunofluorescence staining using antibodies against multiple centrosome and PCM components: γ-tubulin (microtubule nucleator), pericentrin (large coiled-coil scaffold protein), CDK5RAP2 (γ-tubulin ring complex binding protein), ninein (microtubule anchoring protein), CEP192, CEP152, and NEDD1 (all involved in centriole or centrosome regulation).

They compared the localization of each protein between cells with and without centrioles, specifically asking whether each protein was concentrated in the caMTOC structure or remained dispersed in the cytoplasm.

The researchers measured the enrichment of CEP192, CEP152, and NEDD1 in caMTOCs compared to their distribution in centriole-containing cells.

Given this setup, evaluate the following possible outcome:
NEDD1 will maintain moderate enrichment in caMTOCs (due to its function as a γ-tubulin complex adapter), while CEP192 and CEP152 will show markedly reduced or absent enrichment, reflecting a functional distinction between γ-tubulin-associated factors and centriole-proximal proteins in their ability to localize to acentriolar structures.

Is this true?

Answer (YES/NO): NO